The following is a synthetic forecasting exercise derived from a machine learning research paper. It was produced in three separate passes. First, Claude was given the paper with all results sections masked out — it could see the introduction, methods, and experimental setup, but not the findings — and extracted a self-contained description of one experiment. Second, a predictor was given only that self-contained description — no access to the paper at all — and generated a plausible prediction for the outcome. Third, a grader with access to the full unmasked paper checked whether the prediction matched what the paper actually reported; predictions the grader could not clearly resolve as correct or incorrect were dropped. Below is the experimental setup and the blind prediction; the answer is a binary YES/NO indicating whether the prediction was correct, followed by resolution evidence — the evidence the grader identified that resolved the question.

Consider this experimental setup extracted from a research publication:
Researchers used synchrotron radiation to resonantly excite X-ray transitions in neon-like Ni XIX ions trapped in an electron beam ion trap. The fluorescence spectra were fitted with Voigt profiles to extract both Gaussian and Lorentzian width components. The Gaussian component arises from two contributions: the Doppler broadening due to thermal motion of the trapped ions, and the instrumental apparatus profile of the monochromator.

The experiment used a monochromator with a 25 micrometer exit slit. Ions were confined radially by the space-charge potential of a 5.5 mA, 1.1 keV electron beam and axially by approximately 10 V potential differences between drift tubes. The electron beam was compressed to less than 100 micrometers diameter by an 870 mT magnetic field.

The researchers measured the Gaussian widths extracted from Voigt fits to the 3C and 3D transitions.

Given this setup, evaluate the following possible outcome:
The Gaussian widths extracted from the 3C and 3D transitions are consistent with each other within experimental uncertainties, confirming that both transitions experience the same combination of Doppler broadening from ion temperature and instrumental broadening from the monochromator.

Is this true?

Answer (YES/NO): YES